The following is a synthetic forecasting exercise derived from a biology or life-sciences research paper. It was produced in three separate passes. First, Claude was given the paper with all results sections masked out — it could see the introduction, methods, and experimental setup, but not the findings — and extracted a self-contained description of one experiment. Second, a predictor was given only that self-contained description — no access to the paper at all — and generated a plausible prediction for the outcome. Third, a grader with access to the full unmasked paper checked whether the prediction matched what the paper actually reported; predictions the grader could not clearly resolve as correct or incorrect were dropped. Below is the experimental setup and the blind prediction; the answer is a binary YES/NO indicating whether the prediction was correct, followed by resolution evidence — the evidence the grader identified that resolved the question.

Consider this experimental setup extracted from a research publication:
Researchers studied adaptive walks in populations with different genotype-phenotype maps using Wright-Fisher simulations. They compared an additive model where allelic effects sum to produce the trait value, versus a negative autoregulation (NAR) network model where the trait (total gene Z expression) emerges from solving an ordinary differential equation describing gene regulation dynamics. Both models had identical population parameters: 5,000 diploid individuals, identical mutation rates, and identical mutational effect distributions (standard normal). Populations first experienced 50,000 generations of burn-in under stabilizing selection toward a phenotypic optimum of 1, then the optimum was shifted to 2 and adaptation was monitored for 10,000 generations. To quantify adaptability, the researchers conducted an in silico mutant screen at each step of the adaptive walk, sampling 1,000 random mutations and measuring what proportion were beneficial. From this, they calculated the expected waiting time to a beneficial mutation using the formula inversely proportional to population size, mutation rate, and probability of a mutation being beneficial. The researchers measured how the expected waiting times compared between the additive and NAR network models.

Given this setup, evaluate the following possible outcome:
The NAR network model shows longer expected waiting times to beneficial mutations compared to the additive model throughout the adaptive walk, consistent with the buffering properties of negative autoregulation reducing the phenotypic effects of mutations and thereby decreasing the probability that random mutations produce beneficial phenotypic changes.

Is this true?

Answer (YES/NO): NO